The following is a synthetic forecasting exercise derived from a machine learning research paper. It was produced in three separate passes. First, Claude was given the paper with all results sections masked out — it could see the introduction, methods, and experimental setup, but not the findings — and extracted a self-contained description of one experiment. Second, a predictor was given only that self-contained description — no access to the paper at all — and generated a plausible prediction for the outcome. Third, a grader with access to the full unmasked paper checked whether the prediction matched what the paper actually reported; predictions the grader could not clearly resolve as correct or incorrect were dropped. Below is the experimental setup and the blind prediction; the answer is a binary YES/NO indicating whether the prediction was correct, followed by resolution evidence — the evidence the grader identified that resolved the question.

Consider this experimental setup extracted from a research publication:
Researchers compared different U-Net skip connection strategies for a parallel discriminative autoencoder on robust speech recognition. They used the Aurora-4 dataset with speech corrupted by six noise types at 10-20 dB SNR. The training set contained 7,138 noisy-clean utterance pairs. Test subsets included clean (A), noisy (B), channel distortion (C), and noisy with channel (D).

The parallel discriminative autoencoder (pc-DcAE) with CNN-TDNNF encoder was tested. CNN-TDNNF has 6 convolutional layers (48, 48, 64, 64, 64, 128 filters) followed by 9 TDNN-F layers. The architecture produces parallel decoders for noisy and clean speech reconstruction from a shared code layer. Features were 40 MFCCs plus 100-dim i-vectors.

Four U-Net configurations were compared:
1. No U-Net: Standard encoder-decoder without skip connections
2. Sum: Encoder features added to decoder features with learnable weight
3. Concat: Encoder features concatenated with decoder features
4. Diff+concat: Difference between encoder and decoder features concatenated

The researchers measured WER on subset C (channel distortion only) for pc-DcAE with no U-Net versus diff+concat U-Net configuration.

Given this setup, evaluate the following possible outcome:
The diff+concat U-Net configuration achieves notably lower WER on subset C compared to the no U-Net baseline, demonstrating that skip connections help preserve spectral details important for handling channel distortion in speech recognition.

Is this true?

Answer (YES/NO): NO